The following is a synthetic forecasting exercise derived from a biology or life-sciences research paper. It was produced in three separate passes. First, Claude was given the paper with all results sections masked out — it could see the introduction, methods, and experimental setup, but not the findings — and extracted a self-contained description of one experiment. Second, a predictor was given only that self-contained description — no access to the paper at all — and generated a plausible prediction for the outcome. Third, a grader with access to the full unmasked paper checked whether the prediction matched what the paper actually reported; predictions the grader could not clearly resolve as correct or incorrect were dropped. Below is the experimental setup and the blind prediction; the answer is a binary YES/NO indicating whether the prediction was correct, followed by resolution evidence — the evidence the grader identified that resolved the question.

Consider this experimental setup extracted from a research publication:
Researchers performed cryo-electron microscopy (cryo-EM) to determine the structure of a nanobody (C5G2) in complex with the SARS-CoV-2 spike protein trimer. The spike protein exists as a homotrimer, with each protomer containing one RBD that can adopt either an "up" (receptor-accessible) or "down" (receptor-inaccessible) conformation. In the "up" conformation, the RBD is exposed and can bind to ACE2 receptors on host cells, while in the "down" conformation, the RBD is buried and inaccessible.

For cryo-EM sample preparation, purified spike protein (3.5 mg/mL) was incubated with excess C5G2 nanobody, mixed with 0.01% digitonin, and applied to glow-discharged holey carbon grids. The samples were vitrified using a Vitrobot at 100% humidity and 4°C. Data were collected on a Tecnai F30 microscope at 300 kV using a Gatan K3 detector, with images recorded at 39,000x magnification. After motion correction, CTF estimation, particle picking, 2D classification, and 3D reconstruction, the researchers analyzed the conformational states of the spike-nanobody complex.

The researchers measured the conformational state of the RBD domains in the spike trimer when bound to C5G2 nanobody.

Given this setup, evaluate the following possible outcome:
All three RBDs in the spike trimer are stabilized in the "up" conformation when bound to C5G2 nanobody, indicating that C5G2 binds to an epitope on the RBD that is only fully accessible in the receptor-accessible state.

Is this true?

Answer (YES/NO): NO